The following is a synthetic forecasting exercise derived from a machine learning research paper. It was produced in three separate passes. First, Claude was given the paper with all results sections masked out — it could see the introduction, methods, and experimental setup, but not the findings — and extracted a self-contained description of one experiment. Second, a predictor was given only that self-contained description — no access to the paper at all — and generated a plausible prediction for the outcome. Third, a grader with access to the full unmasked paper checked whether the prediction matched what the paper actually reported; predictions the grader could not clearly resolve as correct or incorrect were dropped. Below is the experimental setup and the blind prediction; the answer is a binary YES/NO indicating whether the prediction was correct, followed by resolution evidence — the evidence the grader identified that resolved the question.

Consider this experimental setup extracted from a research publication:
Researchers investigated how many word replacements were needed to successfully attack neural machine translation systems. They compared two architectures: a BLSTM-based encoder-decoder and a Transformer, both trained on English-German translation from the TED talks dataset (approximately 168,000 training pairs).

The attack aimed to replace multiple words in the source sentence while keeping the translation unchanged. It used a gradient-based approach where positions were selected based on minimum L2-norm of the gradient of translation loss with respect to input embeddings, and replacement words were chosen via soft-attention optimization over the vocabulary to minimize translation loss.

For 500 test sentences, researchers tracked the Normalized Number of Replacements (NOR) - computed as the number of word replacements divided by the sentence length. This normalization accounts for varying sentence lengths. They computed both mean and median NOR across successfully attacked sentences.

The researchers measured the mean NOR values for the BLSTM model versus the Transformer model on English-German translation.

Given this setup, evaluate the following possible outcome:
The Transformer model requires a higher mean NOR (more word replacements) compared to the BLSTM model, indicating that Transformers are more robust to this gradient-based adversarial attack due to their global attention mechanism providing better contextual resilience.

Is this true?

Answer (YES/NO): NO